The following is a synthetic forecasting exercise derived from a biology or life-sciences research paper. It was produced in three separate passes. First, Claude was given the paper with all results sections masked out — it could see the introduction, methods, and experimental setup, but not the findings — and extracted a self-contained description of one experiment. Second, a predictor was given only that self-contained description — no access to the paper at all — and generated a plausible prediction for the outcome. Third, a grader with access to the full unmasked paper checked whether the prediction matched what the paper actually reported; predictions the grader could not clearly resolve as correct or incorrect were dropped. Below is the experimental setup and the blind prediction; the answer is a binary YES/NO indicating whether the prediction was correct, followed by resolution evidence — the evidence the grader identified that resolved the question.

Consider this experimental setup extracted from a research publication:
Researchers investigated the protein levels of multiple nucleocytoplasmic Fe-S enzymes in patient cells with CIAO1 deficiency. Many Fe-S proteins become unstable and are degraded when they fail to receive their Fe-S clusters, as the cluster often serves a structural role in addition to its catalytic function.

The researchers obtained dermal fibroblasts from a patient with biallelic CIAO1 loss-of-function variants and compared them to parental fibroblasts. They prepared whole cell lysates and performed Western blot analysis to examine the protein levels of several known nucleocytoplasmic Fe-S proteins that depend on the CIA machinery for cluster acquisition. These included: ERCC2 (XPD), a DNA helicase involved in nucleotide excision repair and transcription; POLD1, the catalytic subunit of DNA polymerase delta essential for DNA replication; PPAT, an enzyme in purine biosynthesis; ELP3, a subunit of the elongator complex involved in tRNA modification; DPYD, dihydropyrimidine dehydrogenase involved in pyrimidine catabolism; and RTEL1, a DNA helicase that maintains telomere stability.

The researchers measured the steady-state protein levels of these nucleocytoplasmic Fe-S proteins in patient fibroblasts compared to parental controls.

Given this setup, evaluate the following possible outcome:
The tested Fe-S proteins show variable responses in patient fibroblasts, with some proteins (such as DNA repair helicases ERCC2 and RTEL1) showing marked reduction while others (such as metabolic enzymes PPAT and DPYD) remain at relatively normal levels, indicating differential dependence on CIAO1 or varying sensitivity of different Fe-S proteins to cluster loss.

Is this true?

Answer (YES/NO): NO